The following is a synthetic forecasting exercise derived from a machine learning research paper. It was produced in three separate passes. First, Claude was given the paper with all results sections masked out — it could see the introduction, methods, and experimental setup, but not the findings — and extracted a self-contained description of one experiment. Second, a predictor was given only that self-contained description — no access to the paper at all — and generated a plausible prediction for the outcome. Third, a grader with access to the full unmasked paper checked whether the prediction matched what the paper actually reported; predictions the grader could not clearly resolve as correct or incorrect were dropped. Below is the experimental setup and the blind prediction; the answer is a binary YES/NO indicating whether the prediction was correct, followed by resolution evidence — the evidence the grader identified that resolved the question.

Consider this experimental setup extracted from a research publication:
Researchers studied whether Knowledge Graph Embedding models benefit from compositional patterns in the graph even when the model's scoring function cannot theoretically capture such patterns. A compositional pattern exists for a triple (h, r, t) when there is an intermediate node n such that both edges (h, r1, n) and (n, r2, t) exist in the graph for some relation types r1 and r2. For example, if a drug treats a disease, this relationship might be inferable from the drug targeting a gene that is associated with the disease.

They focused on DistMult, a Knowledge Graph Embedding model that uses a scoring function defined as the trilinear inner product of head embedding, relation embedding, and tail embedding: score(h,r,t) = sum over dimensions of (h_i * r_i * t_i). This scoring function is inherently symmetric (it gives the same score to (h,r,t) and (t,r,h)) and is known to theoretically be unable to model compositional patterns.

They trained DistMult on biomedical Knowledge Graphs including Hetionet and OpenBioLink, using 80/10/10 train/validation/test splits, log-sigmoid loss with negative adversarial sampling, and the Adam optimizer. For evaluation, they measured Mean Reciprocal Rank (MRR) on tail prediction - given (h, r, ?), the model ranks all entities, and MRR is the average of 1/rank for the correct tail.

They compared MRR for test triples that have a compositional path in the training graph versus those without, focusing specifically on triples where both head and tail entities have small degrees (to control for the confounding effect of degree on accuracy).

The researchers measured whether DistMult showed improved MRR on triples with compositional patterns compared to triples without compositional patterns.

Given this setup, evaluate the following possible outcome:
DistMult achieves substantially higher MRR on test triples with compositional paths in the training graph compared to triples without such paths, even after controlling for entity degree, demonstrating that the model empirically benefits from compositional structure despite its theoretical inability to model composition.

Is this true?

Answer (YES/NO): YES